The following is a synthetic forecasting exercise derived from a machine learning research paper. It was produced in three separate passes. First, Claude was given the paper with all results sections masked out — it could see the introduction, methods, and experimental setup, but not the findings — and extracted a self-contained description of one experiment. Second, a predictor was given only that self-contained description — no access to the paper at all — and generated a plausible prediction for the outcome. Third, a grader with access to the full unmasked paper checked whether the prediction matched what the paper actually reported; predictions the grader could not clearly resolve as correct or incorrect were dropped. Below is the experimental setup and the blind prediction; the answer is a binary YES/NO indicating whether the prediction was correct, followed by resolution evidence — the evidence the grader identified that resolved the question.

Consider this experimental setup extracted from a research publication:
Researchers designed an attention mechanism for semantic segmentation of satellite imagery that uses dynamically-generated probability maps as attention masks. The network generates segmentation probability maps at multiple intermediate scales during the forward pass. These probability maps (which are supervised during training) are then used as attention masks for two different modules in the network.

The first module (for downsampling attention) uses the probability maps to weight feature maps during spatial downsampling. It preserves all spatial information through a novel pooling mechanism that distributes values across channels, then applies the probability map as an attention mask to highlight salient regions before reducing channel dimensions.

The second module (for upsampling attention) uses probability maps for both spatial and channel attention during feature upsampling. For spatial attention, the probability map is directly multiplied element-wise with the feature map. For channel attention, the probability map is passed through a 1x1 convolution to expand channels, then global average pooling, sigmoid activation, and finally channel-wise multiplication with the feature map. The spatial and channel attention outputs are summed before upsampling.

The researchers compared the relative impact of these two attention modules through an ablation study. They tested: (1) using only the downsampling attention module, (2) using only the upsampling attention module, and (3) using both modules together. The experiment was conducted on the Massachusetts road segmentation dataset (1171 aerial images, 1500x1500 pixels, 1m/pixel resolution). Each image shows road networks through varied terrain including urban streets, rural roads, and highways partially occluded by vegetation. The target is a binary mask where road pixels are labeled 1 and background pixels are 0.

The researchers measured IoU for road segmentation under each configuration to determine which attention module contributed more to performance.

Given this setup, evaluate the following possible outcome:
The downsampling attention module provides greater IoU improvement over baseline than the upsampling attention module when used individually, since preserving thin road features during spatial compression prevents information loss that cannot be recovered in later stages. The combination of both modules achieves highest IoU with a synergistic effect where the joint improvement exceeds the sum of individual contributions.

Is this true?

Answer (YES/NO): NO